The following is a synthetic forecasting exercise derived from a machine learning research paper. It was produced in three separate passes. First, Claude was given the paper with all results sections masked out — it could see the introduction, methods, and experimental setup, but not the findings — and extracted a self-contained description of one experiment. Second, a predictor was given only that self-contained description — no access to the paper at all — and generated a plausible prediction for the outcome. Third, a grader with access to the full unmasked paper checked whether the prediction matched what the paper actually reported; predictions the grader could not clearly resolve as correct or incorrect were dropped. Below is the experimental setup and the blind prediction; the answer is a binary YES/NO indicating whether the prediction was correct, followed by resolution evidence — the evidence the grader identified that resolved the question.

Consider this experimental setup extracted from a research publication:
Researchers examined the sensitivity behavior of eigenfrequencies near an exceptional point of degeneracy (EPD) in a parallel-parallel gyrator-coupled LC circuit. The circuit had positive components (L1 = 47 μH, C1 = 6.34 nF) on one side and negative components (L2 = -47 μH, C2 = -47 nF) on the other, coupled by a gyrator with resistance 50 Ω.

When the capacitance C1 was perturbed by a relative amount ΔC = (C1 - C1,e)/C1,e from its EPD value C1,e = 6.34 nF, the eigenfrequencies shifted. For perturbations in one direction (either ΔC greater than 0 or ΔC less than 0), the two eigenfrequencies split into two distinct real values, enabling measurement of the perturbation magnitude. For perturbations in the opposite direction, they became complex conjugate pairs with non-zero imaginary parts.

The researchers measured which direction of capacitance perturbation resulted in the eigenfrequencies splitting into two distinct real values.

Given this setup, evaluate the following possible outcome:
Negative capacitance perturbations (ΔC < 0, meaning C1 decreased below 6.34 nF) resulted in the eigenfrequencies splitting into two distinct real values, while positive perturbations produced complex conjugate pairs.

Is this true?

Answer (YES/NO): YES